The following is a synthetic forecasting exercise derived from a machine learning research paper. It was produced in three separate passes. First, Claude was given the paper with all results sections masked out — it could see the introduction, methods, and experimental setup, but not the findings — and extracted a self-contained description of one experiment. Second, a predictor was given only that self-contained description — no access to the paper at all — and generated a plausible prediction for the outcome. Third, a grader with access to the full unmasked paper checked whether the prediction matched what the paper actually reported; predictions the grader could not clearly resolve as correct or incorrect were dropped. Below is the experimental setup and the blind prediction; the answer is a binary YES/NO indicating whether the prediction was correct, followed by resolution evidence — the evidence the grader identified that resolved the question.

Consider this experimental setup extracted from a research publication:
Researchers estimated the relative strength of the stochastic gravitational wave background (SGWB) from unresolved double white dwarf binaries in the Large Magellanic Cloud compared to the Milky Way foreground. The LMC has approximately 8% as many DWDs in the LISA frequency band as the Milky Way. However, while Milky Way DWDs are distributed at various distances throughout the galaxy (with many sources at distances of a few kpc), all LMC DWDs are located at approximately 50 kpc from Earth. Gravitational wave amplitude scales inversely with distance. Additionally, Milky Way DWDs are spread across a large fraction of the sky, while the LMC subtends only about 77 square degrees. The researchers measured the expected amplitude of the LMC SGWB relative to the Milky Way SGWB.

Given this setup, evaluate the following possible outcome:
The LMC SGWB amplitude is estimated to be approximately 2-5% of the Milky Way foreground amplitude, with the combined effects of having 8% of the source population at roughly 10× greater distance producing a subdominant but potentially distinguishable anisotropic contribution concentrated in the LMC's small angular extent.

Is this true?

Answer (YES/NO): NO